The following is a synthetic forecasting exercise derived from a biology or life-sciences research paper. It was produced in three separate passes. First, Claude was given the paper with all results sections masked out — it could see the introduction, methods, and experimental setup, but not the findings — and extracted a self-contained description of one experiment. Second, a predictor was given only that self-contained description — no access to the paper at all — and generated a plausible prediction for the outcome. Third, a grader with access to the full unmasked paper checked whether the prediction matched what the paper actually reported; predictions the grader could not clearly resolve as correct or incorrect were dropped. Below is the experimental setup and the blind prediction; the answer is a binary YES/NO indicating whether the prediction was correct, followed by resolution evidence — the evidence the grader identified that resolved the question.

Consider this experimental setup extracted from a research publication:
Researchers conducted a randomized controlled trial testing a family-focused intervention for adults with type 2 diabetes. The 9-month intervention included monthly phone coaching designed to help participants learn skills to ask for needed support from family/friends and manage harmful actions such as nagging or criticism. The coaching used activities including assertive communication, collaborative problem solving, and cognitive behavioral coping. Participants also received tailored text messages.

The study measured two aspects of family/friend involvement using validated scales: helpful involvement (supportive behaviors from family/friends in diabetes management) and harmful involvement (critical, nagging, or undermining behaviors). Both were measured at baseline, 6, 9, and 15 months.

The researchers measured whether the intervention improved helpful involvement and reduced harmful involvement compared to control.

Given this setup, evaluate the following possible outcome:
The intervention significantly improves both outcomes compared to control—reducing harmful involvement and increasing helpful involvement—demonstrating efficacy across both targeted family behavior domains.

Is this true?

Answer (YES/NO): NO